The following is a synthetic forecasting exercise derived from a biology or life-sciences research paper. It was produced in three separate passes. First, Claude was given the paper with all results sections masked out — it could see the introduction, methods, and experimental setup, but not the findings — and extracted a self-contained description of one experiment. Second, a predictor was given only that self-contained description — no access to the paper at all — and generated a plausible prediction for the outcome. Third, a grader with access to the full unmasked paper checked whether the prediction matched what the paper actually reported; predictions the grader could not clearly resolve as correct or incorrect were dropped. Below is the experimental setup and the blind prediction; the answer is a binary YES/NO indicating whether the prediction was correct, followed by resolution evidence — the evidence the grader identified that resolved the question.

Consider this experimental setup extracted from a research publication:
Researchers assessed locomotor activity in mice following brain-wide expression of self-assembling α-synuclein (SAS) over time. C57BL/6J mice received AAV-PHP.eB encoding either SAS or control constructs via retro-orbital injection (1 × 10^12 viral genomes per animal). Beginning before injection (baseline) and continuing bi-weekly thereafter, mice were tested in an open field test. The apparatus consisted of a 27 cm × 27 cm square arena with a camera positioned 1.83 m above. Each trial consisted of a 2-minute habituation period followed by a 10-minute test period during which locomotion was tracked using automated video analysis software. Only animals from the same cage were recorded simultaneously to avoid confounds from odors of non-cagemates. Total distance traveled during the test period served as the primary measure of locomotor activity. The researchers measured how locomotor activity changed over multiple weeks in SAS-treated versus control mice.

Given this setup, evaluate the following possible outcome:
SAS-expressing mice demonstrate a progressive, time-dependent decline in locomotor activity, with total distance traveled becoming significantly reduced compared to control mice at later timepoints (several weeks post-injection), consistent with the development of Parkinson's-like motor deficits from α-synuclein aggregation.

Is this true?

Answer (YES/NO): YES